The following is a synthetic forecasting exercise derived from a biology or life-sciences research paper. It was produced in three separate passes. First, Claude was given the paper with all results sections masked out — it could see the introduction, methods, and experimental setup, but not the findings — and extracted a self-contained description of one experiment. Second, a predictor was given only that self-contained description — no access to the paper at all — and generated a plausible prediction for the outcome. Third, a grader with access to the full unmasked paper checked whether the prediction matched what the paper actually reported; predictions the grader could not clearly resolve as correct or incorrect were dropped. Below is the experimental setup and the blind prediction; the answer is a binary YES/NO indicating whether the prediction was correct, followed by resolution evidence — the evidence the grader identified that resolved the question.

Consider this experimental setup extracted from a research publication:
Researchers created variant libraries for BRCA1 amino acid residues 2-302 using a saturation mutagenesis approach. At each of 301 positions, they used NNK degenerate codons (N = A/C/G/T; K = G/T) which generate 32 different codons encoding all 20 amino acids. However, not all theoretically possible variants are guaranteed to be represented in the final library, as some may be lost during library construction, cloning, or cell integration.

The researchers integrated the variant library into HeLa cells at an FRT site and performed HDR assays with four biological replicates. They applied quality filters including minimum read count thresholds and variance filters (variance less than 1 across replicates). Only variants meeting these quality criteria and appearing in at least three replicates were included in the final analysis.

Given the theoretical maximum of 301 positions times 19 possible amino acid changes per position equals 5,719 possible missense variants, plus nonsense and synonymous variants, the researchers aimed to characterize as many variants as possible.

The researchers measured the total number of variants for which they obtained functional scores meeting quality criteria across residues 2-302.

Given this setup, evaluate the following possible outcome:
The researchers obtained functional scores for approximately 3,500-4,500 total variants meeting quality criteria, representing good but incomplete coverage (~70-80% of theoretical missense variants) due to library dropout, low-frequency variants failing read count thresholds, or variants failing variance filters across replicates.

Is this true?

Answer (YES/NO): NO